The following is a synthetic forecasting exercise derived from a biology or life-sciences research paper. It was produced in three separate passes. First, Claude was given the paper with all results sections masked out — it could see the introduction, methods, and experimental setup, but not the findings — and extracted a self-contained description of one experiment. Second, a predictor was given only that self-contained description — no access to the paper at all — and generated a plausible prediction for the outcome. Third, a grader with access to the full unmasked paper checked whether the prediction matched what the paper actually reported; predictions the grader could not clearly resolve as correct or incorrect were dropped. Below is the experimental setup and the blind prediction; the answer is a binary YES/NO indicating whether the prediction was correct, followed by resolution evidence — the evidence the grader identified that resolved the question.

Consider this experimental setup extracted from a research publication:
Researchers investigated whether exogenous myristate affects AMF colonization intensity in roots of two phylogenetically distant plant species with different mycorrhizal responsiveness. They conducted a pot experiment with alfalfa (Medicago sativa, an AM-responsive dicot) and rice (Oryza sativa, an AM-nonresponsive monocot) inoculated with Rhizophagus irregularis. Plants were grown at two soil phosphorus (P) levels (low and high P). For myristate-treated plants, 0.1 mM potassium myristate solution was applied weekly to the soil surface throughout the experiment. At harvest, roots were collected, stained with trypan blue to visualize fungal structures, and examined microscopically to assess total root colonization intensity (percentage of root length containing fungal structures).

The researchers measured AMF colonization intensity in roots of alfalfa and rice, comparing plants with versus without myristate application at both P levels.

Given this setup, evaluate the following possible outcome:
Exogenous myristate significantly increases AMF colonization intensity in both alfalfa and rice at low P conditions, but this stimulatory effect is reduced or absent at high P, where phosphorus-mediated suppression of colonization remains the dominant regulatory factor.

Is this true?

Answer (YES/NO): YES